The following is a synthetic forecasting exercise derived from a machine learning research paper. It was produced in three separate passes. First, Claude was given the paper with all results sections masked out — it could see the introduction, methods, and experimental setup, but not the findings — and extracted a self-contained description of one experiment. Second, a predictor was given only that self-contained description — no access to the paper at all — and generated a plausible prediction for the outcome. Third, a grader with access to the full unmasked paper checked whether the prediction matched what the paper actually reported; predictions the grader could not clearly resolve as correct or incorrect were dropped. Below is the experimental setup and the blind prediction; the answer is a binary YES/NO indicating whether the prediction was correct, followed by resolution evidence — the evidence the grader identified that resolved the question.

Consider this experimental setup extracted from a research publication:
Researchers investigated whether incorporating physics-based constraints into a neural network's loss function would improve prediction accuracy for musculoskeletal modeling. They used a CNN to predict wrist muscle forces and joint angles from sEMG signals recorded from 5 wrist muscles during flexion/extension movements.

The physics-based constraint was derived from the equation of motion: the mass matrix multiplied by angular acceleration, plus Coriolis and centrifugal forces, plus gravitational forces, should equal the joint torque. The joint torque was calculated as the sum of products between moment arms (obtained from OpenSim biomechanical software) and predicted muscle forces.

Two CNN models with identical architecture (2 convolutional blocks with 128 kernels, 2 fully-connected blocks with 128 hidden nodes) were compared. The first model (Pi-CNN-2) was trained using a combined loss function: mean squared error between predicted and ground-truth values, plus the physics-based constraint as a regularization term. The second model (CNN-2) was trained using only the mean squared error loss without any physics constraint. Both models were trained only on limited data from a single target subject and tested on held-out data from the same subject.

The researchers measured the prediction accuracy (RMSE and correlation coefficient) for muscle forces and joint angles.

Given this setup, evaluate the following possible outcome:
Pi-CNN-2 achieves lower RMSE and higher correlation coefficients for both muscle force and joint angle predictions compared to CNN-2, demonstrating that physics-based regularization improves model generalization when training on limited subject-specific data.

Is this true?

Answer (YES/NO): YES